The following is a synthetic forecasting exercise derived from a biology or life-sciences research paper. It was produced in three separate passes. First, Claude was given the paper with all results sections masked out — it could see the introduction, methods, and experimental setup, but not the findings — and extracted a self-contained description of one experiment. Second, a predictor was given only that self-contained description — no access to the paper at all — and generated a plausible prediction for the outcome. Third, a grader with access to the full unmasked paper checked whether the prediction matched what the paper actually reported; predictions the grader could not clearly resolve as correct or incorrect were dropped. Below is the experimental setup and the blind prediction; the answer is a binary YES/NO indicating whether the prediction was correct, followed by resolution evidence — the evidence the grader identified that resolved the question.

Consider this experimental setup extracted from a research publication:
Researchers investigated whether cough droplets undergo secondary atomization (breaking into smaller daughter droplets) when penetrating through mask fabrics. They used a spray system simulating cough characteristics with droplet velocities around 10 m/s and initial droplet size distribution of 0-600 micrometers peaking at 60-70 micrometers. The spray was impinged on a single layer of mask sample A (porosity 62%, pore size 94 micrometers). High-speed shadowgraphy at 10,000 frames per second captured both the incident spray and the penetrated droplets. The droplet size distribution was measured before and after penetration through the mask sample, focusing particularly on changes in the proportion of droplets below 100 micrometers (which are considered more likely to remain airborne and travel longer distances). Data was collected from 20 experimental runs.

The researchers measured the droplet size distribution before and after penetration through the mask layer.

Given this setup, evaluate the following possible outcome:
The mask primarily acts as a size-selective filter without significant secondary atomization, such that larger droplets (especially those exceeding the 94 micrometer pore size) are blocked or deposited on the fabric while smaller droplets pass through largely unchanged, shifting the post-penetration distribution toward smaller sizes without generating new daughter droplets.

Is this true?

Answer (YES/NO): NO